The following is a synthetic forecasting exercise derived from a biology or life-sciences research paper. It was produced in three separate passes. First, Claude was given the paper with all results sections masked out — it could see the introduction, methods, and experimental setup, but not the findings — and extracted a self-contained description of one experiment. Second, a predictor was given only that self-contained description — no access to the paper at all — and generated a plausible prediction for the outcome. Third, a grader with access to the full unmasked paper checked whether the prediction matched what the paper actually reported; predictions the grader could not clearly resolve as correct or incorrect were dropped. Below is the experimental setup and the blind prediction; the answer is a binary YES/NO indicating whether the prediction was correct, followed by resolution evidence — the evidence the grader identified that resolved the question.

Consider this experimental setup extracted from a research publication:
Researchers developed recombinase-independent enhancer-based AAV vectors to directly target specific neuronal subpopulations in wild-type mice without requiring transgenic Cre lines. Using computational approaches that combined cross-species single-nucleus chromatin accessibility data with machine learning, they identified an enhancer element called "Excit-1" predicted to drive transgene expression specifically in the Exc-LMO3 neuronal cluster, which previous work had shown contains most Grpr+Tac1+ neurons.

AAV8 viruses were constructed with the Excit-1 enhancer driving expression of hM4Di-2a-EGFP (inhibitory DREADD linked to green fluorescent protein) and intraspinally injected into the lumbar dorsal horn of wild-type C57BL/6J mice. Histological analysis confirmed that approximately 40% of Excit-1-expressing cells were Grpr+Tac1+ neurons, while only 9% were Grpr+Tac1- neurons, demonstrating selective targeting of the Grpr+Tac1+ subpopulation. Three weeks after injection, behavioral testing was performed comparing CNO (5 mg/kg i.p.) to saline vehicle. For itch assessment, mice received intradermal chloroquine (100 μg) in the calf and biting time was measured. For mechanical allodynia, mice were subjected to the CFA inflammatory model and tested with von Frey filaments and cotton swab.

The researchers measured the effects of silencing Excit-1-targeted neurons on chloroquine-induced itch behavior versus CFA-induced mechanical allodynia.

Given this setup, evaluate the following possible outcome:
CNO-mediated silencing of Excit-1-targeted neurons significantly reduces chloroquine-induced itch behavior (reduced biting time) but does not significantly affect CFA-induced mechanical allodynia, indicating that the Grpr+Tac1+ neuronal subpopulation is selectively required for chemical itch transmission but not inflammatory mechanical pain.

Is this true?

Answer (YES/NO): NO